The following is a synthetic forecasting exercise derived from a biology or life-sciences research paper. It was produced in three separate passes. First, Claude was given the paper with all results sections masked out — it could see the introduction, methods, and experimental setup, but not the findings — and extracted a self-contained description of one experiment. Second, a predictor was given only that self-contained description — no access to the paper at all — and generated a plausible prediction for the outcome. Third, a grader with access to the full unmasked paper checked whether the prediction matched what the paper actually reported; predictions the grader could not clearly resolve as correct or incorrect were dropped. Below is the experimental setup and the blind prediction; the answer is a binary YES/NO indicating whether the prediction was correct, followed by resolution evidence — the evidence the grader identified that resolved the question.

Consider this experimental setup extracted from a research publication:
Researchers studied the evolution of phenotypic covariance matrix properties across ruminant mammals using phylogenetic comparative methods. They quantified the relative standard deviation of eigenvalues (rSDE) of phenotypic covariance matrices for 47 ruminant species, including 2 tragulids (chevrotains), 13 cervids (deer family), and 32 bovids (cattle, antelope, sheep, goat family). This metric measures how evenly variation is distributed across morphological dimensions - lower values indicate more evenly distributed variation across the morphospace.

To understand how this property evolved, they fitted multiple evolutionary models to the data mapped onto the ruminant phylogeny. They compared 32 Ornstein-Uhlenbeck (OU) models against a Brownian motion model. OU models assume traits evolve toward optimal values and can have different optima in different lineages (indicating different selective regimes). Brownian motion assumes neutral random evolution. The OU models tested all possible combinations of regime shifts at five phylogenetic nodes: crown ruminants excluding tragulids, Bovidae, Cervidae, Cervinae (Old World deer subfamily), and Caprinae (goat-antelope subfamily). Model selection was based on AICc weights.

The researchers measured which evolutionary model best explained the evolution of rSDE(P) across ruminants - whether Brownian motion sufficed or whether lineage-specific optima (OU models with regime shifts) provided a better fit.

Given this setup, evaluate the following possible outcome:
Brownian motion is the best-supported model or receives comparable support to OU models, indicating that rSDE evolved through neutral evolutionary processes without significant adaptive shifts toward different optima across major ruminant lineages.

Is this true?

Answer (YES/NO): NO